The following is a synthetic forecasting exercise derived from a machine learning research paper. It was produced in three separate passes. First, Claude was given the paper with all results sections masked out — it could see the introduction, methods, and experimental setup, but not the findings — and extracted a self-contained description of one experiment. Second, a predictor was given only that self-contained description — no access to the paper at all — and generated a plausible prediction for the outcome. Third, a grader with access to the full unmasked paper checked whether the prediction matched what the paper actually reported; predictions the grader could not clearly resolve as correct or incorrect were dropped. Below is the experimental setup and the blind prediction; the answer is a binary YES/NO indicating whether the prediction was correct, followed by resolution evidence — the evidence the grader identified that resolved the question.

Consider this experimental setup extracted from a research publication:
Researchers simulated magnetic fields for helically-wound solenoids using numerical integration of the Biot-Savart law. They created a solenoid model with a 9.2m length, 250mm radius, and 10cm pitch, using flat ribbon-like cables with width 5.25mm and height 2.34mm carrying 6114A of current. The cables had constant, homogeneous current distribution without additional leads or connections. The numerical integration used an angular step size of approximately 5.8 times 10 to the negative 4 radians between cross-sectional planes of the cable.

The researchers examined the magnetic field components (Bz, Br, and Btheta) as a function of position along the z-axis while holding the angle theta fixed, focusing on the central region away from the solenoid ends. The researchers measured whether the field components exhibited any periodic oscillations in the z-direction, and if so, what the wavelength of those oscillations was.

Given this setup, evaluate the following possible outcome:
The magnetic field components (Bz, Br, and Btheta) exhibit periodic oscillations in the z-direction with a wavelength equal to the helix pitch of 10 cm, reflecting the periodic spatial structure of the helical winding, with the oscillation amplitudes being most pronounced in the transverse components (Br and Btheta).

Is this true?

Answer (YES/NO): NO